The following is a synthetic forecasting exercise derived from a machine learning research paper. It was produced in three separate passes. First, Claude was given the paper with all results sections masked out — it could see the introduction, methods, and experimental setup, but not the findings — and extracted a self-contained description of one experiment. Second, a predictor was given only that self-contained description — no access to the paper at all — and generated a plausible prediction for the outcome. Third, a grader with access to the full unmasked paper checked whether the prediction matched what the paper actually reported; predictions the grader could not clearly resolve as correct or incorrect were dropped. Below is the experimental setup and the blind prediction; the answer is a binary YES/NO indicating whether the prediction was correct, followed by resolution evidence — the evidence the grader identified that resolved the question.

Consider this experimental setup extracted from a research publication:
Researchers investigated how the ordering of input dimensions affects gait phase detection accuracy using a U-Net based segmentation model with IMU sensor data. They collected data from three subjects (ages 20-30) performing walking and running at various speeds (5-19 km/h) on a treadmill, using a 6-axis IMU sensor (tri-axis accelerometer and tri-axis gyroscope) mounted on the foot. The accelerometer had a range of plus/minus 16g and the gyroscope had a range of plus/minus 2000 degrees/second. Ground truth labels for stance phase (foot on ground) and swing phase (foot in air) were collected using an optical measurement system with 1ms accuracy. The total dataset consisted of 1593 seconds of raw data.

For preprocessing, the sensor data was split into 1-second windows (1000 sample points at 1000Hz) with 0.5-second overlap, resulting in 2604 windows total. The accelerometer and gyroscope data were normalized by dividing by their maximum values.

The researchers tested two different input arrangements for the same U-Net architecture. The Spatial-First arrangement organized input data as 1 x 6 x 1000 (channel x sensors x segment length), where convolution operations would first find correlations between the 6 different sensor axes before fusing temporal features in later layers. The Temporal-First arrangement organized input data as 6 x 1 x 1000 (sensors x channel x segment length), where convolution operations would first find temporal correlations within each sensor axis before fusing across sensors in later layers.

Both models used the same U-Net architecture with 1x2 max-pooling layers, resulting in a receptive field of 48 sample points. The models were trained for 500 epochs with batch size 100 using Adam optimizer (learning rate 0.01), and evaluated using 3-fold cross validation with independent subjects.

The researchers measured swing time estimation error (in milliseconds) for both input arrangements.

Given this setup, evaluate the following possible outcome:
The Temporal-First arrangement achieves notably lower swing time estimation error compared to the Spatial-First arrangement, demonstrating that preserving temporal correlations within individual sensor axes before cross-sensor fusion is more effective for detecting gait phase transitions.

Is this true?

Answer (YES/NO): NO